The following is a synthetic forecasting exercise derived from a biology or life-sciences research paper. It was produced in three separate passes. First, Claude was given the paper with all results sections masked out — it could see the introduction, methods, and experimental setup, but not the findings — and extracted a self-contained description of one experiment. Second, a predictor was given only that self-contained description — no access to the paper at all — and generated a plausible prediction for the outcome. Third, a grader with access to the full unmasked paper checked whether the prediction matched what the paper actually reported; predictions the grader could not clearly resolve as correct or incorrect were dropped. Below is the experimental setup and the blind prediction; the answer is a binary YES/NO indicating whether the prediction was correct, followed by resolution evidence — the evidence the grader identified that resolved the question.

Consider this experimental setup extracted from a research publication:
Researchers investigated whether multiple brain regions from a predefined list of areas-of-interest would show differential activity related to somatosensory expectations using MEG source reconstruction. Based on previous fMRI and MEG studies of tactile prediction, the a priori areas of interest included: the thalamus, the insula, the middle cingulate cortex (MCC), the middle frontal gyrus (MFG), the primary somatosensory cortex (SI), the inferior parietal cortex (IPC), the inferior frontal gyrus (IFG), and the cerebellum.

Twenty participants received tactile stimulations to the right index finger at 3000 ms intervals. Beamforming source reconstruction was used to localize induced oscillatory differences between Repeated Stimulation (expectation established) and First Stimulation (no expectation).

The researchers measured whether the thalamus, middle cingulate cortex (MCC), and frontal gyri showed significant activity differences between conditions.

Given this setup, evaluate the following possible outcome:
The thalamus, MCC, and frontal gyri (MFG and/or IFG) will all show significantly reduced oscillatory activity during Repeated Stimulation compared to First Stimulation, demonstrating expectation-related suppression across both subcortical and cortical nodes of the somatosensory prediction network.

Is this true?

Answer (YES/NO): NO